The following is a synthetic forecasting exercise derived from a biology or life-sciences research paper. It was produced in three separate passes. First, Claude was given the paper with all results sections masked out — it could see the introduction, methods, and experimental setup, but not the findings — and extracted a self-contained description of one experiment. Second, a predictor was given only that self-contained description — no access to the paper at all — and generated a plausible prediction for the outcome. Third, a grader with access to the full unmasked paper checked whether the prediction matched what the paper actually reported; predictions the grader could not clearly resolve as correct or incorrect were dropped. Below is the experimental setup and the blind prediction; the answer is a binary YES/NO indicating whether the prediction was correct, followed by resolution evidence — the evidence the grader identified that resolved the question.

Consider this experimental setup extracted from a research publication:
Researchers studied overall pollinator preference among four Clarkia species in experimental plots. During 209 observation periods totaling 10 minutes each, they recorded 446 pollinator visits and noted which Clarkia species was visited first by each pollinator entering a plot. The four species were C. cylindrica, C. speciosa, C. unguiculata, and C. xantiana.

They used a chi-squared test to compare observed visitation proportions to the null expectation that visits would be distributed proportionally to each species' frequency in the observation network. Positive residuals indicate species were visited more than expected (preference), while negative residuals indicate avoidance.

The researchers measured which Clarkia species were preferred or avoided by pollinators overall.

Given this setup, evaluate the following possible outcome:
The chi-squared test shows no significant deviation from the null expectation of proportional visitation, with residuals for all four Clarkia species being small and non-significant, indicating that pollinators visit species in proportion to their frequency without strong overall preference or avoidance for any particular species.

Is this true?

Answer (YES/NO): NO